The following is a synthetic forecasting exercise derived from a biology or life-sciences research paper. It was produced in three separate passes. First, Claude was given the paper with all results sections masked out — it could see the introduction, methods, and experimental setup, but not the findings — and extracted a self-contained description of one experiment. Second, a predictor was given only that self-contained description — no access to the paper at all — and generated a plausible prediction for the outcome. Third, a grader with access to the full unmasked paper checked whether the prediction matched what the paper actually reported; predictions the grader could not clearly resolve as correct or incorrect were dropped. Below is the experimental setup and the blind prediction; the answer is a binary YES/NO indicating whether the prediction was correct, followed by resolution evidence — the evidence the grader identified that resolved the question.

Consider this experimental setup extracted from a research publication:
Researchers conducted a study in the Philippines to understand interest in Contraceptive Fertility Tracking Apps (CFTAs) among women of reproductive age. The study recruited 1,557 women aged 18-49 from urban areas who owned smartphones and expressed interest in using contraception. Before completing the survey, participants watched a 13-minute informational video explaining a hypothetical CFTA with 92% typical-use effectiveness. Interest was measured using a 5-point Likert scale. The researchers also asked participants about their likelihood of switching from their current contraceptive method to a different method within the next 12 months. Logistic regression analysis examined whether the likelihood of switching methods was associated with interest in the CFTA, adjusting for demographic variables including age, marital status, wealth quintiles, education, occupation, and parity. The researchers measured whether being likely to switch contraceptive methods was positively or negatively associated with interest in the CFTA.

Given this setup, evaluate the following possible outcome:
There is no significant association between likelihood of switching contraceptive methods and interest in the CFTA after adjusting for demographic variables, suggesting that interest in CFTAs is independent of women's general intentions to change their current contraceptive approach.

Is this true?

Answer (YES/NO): NO